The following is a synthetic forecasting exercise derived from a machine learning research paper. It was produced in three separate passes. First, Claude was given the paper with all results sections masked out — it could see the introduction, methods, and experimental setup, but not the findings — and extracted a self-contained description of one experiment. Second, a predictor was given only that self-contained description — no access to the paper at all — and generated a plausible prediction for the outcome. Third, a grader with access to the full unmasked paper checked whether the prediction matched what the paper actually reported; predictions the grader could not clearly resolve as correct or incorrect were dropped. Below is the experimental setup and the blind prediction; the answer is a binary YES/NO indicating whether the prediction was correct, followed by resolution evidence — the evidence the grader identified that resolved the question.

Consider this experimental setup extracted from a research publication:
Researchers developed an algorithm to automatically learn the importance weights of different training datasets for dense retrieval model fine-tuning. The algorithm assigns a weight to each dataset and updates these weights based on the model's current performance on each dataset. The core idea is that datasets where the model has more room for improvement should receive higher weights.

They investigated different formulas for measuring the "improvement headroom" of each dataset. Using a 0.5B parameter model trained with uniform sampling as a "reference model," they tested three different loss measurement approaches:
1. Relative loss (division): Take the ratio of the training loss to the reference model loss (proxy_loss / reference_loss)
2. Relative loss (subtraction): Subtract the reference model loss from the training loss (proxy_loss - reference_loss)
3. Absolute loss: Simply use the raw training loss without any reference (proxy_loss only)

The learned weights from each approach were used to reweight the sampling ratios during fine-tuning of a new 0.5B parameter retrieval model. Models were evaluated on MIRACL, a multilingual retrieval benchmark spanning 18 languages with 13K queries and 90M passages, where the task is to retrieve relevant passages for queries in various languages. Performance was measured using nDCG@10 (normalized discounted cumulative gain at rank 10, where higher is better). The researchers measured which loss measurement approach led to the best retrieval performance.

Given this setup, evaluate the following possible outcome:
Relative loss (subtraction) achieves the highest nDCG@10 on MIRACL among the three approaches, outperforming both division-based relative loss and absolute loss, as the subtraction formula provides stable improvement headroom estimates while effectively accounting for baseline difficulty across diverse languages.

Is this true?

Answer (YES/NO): NO